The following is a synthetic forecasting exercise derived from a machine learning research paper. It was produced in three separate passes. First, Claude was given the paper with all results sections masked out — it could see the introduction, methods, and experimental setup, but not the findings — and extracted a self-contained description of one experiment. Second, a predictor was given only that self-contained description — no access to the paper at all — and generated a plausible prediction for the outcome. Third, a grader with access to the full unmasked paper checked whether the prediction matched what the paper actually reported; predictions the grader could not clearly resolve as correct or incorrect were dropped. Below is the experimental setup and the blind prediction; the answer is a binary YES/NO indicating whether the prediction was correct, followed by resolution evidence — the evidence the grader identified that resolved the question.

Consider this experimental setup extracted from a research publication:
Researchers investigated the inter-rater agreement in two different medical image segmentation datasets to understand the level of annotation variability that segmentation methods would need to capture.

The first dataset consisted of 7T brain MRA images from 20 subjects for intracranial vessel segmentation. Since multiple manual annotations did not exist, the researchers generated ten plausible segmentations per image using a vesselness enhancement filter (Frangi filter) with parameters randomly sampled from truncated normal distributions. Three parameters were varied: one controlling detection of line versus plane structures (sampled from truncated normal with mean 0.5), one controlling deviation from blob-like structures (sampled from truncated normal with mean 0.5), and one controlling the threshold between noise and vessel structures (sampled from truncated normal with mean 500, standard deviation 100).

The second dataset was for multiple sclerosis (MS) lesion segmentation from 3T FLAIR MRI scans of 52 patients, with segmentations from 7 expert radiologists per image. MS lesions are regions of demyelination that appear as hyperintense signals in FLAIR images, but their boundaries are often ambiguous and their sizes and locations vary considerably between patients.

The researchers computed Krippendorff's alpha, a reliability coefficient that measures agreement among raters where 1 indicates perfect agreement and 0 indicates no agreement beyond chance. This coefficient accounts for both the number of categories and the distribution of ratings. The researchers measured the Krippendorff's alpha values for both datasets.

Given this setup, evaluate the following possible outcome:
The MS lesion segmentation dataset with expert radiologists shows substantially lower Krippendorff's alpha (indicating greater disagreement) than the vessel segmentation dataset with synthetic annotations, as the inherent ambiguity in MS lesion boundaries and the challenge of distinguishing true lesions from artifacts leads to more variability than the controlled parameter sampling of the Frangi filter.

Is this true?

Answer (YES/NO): NO